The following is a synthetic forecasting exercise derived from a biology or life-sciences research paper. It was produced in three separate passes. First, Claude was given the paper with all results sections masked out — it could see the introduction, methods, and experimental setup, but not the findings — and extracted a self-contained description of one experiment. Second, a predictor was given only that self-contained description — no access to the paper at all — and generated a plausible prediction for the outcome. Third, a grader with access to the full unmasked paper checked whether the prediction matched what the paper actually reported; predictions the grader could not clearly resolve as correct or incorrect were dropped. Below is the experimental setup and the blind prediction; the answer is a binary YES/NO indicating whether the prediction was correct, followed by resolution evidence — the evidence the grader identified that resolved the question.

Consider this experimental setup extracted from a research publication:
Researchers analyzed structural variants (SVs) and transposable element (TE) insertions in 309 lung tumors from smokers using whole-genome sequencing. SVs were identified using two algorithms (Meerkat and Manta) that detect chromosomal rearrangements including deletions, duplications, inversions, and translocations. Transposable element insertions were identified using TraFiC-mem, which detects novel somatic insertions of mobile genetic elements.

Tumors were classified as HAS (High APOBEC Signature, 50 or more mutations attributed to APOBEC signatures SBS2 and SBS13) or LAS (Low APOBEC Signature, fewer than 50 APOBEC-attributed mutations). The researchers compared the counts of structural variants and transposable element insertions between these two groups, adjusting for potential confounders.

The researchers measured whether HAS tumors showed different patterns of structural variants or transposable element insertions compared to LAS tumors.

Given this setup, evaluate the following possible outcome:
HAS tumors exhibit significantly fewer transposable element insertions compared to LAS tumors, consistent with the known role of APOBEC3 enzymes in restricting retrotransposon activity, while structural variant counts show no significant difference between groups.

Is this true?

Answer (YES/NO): NO